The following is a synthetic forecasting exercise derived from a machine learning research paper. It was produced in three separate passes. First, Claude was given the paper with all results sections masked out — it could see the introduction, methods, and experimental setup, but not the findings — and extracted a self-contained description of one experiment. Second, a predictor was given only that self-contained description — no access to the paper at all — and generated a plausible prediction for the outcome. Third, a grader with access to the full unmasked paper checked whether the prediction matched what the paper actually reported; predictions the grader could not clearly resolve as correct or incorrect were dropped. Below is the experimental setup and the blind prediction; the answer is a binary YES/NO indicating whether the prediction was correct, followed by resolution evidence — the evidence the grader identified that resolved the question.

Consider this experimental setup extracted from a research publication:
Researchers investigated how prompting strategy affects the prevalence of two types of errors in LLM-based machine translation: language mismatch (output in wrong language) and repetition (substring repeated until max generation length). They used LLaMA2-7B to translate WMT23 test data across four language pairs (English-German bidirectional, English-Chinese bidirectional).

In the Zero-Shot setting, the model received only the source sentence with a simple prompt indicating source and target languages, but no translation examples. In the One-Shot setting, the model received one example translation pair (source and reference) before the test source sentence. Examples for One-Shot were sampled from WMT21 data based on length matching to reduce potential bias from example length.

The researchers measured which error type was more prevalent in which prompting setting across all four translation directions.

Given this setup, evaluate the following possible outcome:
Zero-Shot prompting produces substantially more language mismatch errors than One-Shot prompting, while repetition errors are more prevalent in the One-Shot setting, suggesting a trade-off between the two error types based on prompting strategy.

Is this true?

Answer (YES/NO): NO